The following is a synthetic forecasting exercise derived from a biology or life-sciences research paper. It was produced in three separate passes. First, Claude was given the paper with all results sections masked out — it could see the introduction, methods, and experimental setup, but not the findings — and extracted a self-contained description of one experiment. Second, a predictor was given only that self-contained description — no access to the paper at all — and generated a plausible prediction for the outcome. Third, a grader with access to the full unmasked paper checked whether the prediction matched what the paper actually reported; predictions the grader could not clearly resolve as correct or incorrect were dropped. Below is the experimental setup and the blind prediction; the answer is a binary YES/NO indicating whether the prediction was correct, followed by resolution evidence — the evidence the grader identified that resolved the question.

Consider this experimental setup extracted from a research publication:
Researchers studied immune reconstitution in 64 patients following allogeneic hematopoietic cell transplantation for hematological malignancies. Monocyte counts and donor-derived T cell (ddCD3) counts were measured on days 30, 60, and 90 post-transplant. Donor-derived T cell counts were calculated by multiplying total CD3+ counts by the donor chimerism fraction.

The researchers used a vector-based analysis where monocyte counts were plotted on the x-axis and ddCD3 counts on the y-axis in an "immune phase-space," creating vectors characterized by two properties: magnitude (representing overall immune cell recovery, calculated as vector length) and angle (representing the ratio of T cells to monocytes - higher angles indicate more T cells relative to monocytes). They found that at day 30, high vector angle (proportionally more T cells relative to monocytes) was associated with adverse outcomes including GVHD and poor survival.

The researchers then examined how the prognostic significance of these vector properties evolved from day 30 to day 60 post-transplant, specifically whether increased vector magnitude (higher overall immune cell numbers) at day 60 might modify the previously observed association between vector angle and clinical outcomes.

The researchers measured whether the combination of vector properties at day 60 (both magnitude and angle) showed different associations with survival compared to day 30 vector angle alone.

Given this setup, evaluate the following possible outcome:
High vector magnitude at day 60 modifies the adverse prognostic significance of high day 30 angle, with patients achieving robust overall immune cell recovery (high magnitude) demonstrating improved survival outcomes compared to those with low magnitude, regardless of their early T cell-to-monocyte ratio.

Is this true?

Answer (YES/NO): YES